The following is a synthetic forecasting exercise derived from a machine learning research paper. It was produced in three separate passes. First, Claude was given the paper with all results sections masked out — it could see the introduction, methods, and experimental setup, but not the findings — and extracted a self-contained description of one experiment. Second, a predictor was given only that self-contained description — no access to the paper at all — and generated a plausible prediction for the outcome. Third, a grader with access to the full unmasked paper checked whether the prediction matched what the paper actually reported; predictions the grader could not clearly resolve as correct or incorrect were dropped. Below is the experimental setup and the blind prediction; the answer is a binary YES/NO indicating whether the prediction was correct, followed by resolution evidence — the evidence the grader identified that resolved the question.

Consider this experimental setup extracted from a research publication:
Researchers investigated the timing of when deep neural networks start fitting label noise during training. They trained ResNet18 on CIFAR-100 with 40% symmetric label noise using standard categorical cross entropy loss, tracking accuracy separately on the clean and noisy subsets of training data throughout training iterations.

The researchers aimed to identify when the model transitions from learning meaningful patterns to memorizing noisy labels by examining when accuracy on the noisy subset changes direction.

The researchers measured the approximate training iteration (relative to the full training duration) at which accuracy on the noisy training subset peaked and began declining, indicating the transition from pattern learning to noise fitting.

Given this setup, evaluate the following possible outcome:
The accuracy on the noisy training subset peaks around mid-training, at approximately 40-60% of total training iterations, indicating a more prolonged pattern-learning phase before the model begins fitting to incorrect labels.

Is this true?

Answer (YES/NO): YES